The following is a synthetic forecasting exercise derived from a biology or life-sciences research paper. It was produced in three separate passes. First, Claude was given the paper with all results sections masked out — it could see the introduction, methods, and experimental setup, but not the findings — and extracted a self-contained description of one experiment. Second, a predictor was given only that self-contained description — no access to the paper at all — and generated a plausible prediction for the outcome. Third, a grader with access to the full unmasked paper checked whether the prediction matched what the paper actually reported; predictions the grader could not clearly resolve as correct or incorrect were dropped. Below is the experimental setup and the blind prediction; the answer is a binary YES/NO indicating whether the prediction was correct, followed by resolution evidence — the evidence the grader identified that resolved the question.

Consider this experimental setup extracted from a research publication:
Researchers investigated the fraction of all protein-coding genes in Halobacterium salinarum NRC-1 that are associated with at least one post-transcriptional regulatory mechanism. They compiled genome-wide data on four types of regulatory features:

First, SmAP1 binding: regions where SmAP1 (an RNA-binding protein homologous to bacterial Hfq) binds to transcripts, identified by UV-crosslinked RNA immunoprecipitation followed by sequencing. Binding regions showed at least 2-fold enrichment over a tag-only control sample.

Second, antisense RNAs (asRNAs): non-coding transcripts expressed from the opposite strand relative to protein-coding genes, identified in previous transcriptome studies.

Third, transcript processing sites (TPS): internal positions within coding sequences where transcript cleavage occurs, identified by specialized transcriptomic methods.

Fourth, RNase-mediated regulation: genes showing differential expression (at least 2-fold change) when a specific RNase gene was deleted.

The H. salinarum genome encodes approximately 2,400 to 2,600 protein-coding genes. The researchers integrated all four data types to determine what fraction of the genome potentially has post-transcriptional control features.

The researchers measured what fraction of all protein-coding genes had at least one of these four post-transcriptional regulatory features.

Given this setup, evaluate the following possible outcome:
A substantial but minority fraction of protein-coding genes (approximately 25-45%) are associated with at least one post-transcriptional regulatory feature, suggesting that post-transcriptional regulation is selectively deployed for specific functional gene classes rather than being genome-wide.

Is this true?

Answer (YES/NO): NO